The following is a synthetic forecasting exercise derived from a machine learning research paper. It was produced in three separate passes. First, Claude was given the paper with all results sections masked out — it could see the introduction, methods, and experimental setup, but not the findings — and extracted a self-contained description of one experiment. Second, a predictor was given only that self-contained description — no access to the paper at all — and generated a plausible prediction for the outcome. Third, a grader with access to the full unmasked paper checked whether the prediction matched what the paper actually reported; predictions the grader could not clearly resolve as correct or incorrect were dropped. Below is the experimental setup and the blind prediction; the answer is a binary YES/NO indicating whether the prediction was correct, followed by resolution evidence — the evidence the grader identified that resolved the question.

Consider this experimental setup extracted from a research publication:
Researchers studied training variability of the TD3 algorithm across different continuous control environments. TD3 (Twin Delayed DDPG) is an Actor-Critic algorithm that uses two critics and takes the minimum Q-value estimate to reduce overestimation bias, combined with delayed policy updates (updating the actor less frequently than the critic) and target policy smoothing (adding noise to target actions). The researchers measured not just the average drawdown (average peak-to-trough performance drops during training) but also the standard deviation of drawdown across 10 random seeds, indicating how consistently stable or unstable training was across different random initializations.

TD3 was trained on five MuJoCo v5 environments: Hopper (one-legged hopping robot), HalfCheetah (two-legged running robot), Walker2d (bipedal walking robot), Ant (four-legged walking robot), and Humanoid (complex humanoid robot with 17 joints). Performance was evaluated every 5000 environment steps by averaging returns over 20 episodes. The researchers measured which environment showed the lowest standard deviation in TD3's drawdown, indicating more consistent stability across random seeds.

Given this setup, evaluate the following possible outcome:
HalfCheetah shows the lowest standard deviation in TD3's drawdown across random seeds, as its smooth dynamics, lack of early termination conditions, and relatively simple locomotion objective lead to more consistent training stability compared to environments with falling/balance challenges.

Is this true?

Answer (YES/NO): NO